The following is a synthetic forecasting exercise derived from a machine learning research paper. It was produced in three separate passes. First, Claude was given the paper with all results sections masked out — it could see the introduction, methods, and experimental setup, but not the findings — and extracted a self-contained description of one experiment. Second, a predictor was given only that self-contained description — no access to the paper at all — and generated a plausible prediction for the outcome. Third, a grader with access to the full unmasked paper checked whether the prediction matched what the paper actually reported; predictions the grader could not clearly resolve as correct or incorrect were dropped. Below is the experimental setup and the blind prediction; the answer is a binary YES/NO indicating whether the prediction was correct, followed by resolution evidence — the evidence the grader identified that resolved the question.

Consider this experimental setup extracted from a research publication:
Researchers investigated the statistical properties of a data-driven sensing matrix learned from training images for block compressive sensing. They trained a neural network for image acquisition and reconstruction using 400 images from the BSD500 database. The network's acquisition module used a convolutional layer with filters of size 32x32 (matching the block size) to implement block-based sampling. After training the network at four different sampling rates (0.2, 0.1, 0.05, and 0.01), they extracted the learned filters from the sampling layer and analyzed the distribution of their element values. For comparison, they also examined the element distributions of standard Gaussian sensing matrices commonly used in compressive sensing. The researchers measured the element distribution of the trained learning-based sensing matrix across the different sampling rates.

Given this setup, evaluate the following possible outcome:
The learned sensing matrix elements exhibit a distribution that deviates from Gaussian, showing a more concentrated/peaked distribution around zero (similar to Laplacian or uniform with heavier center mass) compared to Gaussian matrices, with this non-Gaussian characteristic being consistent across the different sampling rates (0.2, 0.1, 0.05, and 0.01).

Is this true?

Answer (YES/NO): NO